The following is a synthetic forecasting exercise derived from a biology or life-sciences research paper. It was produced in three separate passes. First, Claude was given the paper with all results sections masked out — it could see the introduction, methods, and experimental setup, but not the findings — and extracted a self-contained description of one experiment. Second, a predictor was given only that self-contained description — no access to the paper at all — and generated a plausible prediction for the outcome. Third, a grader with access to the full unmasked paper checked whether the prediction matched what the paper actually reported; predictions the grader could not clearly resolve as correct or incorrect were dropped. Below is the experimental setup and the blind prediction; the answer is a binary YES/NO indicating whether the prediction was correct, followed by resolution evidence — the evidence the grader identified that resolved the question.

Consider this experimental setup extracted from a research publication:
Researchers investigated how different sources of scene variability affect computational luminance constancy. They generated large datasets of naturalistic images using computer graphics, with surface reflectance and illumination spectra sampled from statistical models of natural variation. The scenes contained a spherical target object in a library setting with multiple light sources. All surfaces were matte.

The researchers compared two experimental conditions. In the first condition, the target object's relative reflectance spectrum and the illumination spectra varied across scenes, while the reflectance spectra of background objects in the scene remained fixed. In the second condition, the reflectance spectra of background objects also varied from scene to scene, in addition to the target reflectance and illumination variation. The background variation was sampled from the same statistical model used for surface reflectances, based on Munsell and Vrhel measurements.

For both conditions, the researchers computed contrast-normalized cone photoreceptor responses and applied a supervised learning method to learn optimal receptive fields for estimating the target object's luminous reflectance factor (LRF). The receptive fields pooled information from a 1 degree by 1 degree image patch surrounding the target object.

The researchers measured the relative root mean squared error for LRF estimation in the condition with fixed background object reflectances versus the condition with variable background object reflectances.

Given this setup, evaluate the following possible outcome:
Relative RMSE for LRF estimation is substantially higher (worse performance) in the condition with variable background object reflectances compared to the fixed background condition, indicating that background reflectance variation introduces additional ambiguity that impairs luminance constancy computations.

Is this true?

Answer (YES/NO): YES